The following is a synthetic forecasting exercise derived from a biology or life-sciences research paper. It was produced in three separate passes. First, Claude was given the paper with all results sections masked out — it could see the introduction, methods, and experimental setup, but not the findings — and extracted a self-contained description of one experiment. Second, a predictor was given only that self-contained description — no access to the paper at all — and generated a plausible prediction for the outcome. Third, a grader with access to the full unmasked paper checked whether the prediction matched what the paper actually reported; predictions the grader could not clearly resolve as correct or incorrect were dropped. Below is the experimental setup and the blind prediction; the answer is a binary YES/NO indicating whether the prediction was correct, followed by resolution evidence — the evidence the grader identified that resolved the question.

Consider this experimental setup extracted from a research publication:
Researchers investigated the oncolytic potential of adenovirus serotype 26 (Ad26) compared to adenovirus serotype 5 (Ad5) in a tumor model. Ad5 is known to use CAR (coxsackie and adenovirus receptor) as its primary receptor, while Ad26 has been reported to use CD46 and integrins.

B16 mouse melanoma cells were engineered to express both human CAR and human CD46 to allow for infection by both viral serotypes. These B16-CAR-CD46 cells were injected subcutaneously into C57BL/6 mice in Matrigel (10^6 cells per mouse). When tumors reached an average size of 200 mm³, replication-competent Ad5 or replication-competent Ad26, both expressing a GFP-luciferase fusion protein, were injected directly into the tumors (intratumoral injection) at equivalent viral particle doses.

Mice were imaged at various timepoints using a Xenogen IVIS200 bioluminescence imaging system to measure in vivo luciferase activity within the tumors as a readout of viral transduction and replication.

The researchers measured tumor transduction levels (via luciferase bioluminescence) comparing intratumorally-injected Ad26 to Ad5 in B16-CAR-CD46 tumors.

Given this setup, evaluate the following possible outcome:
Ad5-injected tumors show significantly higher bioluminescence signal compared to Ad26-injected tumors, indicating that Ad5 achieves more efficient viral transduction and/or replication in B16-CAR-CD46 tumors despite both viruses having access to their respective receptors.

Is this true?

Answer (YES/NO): YES